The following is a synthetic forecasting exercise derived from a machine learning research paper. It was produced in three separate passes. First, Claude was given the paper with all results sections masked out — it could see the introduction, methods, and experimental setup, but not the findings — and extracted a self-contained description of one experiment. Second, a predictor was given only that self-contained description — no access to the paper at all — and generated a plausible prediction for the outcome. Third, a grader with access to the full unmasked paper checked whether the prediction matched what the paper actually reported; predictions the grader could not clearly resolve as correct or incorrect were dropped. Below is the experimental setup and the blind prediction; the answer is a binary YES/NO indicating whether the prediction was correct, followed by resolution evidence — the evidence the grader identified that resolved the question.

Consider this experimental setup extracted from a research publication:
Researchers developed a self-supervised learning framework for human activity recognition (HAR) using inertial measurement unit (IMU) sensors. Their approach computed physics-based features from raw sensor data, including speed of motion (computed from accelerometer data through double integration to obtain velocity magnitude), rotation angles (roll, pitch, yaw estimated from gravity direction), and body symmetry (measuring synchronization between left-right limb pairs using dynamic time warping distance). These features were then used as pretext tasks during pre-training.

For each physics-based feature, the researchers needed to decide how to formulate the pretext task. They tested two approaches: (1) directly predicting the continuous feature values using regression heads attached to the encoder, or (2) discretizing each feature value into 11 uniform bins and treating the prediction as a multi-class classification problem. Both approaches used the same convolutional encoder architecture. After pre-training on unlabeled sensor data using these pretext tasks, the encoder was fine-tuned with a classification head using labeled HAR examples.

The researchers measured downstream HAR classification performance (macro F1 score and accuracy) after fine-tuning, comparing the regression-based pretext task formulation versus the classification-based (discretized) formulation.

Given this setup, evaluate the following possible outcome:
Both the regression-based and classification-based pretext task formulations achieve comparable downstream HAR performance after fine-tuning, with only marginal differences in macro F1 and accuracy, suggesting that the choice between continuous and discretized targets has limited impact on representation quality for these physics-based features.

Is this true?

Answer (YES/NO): NO